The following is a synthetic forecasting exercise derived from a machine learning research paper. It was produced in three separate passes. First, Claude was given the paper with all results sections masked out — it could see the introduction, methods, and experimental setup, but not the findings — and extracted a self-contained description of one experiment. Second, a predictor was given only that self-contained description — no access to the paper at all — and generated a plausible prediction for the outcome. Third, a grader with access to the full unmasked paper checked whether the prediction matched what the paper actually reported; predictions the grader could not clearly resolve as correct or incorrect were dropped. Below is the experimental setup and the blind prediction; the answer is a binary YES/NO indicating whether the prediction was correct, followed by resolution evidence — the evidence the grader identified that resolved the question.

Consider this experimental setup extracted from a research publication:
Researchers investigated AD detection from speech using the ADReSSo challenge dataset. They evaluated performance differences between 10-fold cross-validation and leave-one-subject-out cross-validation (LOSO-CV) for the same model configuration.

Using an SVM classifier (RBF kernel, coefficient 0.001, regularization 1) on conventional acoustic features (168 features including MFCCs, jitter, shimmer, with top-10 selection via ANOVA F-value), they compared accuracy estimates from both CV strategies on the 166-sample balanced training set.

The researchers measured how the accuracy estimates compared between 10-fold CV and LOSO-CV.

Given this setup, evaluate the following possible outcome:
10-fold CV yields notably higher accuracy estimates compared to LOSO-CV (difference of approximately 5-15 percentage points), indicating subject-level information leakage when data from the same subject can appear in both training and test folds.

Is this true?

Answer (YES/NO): NO